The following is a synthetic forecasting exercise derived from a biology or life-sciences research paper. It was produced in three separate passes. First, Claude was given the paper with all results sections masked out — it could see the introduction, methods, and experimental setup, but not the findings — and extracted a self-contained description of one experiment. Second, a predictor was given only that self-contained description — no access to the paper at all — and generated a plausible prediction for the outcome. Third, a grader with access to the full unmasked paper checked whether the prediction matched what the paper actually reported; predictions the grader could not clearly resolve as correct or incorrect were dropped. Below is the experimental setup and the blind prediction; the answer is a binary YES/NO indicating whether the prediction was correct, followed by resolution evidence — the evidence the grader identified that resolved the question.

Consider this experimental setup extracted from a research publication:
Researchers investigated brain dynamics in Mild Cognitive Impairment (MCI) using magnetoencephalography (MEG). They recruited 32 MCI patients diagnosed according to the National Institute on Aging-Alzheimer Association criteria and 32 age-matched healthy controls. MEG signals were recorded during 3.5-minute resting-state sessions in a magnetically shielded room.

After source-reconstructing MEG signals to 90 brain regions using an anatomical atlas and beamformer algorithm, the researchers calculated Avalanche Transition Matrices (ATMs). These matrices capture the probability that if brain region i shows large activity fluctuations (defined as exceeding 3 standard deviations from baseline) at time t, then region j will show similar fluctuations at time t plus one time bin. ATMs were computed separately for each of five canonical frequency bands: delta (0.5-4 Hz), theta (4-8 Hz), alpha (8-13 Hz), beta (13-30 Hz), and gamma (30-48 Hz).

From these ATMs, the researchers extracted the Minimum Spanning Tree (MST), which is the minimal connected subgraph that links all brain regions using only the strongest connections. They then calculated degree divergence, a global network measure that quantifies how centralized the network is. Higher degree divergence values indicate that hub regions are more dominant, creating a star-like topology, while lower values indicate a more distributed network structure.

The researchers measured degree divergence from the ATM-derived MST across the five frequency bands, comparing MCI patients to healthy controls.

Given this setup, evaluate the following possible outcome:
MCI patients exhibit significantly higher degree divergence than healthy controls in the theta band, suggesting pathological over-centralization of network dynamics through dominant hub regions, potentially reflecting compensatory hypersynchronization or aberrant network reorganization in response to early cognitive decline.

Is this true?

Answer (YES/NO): YES